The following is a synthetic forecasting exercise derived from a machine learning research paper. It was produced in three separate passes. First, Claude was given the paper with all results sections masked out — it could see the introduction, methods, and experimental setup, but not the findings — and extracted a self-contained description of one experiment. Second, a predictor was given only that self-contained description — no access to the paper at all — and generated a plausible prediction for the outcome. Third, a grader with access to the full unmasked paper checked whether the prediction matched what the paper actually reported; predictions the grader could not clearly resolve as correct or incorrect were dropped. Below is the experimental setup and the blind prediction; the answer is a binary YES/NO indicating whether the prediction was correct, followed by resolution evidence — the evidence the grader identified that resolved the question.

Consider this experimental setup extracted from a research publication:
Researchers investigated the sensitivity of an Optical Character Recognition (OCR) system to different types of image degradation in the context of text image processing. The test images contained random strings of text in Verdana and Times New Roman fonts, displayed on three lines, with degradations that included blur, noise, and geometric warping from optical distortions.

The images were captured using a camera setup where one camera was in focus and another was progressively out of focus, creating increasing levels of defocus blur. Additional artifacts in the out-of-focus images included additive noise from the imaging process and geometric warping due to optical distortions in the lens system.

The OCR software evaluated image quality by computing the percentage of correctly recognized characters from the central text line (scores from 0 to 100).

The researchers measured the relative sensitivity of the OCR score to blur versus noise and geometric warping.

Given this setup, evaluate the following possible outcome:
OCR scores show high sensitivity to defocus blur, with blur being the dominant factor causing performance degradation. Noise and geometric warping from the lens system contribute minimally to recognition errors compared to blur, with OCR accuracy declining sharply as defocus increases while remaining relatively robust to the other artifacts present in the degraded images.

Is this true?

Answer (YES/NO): YES